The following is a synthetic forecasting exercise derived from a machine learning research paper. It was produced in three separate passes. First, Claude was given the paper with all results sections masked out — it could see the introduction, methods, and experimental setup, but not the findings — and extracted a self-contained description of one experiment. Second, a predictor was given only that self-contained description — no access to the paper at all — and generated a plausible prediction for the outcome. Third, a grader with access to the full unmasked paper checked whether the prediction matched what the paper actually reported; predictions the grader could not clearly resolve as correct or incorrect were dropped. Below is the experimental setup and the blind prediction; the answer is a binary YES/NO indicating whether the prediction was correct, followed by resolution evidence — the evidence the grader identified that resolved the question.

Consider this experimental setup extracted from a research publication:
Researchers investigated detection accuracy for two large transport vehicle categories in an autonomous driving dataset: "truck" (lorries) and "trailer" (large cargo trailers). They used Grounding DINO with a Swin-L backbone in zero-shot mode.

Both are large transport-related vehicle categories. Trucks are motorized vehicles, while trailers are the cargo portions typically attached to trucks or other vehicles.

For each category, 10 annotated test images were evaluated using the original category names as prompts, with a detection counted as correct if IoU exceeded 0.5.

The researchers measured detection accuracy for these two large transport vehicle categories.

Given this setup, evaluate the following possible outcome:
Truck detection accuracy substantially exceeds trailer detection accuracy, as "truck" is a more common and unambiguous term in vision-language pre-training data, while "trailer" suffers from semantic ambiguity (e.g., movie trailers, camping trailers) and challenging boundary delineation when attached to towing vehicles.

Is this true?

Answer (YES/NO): NO